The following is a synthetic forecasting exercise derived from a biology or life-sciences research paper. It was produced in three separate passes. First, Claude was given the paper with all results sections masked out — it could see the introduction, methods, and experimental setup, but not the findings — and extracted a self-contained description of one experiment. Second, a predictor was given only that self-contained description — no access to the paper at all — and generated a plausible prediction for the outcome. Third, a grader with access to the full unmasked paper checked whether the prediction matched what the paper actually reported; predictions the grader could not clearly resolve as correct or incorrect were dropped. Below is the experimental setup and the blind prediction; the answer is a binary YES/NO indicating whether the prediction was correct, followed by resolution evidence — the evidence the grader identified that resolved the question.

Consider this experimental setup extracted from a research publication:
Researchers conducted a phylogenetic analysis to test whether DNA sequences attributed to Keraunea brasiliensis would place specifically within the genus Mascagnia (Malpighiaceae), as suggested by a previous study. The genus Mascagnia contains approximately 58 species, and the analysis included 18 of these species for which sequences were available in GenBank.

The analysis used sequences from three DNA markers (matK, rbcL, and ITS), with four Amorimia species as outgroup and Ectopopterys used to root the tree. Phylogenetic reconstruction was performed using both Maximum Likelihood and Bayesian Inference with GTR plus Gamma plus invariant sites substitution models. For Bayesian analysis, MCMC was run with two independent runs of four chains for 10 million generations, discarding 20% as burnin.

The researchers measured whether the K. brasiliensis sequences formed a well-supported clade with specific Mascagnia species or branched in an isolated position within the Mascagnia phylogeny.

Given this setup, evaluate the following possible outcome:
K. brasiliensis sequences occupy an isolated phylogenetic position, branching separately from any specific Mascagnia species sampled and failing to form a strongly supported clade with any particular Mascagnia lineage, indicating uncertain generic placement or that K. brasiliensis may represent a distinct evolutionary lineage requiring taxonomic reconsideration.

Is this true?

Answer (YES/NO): NO